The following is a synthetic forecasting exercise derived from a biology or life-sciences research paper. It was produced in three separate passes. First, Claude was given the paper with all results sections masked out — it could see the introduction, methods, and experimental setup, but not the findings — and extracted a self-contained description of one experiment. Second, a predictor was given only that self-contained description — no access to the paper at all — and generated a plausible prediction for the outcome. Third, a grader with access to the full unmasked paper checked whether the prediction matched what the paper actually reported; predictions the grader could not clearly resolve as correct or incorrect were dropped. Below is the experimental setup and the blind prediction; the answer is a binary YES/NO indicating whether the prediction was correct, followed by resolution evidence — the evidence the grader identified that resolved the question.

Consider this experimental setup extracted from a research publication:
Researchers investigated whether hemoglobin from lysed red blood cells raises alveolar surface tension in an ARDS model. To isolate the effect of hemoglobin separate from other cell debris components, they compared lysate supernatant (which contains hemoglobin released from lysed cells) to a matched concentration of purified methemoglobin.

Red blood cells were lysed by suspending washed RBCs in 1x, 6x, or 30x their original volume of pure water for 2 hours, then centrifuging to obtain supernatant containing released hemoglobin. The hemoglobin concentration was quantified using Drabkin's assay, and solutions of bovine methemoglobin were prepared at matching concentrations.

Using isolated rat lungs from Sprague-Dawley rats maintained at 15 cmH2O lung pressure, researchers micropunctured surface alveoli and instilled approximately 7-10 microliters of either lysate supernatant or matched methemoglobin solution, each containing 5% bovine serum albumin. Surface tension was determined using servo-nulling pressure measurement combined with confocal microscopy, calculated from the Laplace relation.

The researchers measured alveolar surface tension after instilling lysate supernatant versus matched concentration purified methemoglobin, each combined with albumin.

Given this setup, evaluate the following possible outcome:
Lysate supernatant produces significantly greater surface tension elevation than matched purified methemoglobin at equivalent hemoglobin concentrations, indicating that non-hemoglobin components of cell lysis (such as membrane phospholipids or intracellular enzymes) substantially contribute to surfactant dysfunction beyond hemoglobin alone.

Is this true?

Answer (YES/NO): YES